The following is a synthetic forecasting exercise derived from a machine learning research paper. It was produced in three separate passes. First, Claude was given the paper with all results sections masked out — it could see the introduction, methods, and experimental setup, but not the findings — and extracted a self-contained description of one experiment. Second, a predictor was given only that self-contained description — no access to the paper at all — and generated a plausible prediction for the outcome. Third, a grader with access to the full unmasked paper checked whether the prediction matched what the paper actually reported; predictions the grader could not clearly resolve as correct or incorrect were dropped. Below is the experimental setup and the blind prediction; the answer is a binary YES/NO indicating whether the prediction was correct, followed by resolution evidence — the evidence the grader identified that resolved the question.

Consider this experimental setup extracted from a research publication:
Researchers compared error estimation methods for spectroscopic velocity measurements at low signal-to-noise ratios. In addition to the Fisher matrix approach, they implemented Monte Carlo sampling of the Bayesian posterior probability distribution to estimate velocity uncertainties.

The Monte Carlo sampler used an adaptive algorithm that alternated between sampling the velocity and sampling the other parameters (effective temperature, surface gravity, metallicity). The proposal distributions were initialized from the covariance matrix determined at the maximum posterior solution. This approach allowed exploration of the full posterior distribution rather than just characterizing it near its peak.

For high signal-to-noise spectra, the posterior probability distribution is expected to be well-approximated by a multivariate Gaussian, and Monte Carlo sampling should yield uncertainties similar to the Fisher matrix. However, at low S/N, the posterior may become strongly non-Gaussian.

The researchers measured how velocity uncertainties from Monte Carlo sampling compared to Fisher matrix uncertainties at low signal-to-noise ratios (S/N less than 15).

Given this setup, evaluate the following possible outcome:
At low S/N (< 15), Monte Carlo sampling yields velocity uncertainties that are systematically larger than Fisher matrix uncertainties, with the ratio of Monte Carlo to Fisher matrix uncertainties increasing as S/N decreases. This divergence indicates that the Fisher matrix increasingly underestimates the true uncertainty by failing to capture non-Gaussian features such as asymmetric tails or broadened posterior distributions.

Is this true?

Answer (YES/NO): NO